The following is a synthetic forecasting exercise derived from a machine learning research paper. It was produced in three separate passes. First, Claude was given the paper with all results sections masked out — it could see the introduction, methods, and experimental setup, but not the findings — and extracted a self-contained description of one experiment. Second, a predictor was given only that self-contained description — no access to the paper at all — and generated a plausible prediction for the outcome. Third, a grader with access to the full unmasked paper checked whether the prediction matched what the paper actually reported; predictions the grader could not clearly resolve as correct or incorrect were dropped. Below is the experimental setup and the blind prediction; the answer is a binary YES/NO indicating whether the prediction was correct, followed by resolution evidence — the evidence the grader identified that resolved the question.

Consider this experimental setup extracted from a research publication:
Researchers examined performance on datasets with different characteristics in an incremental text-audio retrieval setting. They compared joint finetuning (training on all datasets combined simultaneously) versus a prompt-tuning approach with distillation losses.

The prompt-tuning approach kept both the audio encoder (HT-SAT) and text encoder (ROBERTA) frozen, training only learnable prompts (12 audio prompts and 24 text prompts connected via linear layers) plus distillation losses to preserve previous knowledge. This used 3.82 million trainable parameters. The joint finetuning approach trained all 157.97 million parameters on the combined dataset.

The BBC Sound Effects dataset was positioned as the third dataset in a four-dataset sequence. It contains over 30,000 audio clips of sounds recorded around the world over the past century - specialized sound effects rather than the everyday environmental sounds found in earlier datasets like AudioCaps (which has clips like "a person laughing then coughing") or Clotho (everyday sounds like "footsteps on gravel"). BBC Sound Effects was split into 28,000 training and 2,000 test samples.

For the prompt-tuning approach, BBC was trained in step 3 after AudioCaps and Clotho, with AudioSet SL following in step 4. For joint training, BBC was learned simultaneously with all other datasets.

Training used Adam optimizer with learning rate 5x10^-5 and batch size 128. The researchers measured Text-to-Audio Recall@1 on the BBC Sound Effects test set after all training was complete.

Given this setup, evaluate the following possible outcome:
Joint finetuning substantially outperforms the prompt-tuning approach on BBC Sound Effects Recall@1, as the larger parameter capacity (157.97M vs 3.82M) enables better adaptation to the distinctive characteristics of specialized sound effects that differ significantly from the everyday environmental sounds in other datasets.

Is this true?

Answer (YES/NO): NO